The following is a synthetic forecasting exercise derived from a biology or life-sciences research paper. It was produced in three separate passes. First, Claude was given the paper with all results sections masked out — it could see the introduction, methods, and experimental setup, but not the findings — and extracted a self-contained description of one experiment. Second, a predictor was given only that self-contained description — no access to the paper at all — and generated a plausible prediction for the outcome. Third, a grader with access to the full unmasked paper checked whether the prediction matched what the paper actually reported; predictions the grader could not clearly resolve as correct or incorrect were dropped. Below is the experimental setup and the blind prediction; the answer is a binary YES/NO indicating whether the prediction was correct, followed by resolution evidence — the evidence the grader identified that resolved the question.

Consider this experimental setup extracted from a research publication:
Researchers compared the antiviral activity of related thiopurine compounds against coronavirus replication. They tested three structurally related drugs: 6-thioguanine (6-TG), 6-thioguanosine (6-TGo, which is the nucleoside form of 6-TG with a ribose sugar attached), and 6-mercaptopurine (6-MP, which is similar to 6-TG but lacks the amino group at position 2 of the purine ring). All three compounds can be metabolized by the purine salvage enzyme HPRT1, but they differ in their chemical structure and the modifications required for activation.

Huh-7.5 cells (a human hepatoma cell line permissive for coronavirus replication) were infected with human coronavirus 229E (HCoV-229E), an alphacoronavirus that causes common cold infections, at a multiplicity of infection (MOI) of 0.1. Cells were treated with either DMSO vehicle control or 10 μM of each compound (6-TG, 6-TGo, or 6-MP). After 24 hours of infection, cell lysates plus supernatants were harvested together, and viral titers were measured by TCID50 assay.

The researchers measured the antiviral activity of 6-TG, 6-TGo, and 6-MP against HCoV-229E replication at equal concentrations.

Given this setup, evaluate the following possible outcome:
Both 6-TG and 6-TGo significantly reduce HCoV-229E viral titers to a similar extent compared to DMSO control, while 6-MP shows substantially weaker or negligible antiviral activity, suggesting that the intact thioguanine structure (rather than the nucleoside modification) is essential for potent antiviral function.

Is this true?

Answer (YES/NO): NO